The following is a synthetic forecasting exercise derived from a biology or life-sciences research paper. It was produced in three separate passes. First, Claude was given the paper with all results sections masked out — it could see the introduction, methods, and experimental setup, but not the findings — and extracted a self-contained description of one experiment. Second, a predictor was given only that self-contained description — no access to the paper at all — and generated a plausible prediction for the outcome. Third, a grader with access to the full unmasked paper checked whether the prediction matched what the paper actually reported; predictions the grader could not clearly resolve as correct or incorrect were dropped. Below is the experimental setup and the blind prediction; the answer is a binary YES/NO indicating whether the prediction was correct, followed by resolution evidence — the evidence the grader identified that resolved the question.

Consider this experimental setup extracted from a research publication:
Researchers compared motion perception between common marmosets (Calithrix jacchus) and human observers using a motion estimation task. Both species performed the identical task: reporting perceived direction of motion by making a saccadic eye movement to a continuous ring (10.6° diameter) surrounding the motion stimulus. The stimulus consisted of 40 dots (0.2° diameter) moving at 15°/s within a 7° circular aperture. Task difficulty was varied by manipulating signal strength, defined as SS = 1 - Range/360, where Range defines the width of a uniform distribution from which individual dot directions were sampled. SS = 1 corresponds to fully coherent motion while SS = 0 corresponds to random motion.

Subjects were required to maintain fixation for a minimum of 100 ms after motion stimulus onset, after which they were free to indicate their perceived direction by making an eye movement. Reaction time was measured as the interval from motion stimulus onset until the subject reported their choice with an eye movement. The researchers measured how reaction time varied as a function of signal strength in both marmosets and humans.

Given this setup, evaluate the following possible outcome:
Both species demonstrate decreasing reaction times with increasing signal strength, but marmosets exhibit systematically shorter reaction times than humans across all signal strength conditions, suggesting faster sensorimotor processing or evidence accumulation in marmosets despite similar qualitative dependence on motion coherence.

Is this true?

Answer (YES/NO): NO